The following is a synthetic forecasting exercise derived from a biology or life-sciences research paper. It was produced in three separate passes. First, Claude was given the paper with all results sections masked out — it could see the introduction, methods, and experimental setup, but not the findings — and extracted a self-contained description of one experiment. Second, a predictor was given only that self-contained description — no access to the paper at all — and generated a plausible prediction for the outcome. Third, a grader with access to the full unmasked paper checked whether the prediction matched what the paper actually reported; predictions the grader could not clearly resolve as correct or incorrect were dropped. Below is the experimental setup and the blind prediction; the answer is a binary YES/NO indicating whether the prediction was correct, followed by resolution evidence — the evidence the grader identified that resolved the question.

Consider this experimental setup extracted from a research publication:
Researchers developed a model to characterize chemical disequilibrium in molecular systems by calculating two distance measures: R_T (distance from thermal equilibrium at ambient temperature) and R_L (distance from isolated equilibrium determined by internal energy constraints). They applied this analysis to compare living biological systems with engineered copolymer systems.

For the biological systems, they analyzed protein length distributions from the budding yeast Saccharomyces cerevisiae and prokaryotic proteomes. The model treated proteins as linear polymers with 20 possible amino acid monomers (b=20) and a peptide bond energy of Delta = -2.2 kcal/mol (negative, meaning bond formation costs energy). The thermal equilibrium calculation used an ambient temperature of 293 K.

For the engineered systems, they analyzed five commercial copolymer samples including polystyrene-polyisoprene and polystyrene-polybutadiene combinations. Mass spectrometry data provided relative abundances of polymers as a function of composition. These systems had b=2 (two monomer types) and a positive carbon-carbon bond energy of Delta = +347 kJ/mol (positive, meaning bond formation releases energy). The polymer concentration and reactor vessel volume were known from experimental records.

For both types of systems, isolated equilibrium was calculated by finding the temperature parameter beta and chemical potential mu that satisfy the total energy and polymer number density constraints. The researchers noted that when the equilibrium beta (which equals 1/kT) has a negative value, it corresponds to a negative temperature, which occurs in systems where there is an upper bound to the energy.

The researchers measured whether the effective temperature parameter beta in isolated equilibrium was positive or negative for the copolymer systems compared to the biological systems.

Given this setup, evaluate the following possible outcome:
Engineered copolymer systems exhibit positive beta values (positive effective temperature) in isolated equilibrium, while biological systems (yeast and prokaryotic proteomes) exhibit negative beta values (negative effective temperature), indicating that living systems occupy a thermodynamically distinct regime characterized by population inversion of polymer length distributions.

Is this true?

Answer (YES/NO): NO